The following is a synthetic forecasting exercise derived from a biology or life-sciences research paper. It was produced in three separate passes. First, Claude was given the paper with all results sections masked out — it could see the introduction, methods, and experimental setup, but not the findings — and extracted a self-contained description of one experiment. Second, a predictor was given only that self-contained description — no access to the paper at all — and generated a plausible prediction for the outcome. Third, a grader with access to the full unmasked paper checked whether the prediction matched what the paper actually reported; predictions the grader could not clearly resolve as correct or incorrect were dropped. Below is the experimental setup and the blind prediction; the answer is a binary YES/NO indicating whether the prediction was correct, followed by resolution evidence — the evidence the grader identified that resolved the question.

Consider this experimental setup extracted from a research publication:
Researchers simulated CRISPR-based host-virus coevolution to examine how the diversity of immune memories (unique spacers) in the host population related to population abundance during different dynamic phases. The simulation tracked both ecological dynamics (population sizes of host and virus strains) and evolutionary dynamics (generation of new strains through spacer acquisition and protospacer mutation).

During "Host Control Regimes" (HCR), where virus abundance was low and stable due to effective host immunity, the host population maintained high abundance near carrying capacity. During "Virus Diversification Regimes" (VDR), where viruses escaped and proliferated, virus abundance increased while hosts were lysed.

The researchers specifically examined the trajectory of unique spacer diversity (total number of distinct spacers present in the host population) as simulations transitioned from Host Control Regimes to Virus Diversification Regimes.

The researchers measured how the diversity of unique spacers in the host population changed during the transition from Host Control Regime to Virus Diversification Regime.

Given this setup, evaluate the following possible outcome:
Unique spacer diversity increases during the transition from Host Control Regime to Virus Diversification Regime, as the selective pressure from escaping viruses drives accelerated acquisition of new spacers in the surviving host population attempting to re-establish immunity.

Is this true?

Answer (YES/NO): YES